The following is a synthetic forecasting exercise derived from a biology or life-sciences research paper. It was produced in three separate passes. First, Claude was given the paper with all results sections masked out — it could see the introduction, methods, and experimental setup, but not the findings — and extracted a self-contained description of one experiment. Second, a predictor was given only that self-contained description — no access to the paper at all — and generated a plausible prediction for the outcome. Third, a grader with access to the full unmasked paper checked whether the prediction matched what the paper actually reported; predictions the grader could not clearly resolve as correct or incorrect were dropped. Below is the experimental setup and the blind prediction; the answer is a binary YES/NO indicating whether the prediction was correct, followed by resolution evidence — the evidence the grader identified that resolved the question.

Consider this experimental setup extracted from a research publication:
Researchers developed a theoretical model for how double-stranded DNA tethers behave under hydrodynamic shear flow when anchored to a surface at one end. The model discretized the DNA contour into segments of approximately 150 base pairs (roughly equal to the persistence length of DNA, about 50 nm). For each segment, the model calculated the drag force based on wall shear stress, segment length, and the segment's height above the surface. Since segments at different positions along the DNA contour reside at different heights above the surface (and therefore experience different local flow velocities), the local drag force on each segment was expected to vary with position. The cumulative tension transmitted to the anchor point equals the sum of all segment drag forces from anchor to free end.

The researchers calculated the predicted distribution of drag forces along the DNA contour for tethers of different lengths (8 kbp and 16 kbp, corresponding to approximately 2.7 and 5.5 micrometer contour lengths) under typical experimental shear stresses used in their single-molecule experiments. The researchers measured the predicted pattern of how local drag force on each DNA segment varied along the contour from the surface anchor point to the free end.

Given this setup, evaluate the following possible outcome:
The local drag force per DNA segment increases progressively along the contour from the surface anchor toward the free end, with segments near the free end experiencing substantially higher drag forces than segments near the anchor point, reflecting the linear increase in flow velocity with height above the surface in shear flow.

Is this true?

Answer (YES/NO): NO